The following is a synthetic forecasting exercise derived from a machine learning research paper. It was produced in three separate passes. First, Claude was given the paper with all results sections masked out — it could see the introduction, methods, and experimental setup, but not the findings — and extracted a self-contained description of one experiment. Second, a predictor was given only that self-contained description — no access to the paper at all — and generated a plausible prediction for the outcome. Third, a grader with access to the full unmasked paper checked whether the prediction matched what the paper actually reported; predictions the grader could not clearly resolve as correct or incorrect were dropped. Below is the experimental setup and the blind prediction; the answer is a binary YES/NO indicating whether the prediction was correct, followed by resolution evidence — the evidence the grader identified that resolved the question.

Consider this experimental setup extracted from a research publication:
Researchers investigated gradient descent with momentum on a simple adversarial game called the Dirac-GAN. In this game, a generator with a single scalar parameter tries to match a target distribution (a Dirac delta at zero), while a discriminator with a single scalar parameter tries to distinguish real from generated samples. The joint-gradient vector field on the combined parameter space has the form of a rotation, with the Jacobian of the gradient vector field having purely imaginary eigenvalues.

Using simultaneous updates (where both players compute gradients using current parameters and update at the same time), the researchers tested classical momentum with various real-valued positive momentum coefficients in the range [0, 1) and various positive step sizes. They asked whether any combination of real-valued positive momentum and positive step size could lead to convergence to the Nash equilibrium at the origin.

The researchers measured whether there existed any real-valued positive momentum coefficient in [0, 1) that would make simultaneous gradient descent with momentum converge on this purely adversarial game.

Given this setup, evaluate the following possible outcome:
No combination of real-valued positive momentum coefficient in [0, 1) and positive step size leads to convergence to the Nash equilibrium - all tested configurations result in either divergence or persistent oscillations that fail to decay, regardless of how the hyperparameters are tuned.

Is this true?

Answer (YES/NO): YES